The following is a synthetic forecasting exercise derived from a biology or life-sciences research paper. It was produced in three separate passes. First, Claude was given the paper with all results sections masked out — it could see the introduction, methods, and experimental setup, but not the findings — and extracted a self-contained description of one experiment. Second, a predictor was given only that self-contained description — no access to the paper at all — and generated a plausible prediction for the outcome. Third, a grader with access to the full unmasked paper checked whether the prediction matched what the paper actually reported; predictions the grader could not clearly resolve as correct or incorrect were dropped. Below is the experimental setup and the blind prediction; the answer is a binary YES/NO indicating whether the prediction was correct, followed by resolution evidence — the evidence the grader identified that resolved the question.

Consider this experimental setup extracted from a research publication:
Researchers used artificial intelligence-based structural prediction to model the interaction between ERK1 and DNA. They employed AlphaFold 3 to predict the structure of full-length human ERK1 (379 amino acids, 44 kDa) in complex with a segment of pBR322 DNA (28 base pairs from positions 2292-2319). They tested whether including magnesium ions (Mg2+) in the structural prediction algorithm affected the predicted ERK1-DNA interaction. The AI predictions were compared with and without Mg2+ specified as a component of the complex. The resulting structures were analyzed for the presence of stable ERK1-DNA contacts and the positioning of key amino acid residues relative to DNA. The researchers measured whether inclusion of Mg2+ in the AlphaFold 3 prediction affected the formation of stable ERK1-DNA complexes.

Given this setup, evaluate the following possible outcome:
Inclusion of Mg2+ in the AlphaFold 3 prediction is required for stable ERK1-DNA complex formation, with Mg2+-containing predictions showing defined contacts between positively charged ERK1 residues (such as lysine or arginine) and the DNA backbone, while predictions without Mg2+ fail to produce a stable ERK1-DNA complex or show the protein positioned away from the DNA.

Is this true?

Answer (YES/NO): NO